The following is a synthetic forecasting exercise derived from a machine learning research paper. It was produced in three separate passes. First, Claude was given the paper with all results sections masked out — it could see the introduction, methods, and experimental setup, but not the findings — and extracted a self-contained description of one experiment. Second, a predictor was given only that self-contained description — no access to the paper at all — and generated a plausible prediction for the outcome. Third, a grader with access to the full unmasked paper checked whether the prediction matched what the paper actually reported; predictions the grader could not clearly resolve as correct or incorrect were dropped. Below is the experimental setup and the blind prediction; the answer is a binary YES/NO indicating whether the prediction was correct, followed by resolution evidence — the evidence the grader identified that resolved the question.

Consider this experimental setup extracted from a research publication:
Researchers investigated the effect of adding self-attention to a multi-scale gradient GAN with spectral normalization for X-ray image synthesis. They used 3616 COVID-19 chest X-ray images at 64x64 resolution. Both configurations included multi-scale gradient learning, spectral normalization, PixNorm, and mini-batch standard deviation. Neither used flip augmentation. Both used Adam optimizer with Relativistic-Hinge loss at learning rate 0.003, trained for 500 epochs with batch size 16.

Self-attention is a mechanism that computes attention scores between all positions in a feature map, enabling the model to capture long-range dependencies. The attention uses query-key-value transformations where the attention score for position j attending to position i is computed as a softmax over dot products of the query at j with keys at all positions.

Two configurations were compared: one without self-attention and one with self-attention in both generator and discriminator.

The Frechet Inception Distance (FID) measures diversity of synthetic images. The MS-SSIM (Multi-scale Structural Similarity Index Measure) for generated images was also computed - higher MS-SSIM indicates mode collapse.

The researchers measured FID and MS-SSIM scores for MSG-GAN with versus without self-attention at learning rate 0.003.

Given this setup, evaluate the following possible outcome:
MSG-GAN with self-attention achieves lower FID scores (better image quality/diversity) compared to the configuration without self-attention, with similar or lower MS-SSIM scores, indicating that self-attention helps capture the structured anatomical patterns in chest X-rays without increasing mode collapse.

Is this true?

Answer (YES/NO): NO